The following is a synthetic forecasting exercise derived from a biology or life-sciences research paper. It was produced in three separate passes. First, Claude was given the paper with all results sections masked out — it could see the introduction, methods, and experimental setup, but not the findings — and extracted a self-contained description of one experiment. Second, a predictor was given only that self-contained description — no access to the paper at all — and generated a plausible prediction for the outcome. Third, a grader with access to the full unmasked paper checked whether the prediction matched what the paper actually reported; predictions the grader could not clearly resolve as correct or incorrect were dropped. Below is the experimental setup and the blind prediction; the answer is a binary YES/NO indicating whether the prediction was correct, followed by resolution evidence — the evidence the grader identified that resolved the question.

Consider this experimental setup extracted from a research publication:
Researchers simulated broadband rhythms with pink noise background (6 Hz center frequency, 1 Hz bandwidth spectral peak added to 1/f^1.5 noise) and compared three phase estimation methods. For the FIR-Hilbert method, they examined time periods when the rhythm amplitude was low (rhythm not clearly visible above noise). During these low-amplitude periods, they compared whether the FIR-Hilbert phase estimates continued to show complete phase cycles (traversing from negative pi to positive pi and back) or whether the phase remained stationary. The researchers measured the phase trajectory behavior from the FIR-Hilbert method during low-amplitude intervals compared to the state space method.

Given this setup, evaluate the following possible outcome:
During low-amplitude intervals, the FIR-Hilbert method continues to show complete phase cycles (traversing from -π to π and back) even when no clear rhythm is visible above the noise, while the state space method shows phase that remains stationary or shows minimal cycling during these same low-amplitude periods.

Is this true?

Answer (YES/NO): YES